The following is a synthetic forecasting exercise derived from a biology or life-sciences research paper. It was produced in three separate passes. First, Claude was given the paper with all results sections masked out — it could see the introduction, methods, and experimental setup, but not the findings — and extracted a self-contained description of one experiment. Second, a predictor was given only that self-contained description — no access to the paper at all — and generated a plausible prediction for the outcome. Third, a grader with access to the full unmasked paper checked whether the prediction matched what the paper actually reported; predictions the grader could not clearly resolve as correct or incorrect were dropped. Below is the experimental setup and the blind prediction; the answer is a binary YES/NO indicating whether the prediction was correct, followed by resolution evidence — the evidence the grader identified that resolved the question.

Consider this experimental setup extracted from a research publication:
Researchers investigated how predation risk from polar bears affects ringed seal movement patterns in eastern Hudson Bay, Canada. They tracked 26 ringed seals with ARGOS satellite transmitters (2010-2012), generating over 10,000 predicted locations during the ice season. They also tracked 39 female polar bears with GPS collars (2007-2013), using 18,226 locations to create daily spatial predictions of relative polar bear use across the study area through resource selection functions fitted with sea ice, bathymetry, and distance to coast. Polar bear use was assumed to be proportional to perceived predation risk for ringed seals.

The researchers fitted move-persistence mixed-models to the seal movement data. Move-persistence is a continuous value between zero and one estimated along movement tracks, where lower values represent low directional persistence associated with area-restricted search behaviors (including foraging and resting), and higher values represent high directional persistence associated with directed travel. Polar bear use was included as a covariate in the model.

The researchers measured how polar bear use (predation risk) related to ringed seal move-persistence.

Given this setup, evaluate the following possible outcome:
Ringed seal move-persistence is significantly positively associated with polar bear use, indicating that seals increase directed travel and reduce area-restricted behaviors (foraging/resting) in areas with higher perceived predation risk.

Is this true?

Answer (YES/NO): YES